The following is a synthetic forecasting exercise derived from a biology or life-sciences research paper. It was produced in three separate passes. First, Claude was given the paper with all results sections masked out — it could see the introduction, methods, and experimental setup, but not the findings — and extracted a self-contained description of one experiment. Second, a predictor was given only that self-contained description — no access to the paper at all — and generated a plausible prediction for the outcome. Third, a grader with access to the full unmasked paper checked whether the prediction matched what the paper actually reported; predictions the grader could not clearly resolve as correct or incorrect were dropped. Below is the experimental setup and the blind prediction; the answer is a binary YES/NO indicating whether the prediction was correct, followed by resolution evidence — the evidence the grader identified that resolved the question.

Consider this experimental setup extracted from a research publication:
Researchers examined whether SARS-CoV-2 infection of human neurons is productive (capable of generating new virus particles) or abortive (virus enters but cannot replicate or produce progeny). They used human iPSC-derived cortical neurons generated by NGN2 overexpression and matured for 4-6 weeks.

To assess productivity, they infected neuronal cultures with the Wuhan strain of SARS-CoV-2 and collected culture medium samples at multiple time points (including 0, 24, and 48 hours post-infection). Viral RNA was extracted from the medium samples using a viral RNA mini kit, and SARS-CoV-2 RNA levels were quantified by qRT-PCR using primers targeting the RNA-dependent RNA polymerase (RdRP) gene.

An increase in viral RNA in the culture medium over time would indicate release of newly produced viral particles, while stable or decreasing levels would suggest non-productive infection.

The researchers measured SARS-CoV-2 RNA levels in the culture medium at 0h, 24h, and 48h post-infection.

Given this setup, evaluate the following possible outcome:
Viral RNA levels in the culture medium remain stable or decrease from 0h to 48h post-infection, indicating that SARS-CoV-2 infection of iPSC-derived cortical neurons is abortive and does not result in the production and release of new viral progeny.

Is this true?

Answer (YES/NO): NO